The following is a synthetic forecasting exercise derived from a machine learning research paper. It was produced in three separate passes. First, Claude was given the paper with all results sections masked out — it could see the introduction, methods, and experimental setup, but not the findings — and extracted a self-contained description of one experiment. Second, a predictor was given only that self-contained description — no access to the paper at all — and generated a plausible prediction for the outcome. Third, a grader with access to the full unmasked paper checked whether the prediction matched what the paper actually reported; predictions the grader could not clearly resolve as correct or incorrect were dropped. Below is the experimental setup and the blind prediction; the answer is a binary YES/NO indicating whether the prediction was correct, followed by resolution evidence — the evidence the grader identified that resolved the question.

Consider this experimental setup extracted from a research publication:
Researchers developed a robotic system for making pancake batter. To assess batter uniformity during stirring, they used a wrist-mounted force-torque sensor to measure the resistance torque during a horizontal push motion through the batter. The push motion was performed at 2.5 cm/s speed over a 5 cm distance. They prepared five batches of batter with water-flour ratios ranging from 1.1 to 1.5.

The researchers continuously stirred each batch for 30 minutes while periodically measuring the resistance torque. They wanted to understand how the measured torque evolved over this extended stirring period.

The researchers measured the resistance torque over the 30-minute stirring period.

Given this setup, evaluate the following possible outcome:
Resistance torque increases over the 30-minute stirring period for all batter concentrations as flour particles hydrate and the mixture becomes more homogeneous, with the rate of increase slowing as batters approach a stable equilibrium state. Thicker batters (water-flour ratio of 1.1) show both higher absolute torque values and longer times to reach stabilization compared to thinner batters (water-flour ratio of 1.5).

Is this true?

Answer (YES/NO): NO